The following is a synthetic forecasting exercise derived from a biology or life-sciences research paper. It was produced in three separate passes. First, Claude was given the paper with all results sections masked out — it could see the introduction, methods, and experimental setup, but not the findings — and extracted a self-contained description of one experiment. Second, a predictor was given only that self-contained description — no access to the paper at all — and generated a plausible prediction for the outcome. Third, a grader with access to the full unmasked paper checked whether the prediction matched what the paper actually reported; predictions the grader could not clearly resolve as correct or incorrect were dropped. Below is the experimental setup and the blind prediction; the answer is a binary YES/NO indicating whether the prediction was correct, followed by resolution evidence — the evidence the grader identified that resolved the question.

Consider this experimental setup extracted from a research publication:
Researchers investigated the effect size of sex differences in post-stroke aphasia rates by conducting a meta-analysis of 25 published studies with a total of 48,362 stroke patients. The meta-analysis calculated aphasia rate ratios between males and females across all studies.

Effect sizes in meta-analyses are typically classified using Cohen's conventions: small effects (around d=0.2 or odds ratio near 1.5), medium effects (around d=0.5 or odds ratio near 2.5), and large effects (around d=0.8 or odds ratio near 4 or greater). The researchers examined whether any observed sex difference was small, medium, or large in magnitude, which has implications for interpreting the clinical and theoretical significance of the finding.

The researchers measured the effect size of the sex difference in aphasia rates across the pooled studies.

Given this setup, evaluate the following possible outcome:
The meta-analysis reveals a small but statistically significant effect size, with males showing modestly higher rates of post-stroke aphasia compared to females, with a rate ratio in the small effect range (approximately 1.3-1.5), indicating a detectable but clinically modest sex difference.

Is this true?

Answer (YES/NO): NO